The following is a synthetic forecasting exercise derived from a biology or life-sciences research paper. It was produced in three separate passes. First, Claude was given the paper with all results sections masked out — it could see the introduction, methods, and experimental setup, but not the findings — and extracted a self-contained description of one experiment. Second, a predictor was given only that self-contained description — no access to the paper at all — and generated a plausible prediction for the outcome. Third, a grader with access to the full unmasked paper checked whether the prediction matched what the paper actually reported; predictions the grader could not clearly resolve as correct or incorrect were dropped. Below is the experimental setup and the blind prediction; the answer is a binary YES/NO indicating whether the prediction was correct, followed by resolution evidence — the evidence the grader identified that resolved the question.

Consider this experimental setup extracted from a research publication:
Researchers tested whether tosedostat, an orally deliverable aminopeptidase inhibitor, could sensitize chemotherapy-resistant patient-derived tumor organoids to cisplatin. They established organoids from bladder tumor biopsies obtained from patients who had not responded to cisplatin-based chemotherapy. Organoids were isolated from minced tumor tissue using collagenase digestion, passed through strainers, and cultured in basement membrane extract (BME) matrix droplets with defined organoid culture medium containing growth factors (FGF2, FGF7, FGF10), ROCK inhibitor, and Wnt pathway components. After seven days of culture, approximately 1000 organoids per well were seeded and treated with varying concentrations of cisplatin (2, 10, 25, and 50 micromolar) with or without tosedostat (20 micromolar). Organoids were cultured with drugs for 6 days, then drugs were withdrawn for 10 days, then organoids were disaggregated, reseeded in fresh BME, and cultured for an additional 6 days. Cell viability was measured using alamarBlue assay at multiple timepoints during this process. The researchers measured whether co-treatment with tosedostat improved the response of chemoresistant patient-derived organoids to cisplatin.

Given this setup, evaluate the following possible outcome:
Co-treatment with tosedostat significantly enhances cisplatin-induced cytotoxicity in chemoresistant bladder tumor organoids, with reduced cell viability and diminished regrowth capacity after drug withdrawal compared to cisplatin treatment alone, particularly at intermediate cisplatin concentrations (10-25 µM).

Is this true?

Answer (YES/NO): NO